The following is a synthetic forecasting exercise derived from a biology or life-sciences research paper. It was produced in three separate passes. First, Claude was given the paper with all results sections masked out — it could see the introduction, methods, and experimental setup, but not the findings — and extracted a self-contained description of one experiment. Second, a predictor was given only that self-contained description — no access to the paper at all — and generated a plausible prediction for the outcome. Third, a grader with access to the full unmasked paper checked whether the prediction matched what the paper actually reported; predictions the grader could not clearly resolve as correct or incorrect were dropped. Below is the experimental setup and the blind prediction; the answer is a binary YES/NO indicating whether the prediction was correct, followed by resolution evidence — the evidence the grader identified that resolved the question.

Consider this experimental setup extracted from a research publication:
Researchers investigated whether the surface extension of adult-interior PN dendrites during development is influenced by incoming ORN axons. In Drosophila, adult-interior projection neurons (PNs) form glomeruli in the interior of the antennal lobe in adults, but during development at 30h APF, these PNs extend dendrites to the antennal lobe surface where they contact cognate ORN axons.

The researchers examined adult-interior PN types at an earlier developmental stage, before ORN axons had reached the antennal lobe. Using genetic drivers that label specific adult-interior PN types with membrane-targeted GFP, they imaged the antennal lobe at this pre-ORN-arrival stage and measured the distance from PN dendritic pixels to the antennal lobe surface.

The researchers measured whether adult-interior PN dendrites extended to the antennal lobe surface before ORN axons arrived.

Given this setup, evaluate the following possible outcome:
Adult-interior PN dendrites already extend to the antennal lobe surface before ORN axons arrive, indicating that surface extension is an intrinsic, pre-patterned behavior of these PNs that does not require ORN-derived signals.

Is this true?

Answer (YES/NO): YES